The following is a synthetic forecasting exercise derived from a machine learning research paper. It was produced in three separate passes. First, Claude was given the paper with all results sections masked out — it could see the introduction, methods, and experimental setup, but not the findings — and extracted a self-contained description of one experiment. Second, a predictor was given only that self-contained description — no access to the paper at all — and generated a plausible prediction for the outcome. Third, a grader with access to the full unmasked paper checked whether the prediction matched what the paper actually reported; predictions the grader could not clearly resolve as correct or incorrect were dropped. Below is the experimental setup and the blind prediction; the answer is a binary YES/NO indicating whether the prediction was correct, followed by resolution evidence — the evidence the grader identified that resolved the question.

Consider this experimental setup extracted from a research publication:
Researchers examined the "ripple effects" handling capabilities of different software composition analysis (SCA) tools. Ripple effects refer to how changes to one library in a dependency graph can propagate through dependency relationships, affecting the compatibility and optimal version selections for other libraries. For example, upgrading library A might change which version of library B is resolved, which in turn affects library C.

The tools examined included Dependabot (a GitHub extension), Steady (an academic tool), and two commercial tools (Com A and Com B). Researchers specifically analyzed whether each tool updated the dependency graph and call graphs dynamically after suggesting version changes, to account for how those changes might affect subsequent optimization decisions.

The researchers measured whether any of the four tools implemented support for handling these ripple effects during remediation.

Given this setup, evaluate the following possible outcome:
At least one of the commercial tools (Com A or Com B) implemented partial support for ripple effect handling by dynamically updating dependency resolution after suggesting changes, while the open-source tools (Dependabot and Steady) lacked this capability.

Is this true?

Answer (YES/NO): YES